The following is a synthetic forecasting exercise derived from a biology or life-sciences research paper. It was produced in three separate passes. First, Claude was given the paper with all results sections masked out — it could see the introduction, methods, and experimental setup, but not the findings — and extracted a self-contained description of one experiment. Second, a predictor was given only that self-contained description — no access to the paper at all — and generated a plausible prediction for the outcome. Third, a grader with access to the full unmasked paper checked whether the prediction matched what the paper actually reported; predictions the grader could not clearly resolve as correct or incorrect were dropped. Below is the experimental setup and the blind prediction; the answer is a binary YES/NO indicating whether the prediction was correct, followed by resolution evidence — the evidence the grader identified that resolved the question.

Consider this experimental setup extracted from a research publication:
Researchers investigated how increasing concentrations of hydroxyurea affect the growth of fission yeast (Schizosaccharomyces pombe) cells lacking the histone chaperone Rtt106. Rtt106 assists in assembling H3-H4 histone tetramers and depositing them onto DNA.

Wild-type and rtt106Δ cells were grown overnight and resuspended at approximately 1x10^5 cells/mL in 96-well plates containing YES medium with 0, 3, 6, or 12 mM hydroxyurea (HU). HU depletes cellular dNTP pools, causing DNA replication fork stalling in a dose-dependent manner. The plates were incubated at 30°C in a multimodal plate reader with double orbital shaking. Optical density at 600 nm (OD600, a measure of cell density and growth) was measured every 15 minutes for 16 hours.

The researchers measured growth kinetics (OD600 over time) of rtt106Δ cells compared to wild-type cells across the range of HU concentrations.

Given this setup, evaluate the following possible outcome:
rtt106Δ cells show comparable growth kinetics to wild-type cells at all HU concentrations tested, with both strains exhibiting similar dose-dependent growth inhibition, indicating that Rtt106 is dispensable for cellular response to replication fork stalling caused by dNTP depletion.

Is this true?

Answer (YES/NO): YES